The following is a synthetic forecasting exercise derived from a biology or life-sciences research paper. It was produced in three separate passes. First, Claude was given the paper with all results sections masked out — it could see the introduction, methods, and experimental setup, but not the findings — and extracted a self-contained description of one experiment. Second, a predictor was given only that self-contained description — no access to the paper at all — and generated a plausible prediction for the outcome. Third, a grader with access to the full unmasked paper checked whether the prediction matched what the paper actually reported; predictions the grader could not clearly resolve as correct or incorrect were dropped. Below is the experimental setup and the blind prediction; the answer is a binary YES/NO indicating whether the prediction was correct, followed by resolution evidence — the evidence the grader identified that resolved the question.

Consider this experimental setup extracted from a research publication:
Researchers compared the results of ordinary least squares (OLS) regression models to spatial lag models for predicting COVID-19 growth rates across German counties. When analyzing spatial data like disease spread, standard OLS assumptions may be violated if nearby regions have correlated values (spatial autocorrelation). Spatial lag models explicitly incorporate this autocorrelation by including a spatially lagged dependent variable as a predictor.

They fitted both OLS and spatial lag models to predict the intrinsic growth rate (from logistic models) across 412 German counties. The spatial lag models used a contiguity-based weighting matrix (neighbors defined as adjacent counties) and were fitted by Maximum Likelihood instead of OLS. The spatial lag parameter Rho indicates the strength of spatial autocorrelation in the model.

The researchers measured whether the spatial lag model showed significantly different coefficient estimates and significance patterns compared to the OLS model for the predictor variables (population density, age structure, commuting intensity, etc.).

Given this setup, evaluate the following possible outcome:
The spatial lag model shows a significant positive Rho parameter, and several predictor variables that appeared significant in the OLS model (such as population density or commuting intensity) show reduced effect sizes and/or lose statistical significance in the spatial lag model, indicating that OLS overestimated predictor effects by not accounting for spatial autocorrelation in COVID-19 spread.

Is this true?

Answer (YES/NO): NO